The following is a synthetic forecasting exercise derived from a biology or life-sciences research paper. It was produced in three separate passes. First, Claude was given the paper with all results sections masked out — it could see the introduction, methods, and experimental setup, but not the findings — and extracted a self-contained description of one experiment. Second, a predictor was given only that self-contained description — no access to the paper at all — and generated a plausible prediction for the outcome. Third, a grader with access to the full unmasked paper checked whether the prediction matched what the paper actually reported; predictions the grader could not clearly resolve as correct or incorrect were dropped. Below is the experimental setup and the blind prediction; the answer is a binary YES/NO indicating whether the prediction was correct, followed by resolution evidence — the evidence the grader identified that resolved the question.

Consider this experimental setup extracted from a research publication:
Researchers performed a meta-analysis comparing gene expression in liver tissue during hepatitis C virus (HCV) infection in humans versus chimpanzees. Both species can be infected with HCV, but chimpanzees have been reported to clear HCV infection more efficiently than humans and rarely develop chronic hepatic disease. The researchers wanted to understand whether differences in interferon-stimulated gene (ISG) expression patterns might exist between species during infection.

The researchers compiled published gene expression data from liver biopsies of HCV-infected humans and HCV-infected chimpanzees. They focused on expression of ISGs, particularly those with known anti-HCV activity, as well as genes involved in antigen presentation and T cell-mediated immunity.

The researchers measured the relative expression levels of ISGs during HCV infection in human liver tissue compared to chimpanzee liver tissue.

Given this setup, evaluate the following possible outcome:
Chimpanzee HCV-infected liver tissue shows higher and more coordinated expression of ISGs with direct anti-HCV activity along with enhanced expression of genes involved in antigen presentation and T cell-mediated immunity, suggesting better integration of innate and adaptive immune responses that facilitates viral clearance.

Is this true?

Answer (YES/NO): YES